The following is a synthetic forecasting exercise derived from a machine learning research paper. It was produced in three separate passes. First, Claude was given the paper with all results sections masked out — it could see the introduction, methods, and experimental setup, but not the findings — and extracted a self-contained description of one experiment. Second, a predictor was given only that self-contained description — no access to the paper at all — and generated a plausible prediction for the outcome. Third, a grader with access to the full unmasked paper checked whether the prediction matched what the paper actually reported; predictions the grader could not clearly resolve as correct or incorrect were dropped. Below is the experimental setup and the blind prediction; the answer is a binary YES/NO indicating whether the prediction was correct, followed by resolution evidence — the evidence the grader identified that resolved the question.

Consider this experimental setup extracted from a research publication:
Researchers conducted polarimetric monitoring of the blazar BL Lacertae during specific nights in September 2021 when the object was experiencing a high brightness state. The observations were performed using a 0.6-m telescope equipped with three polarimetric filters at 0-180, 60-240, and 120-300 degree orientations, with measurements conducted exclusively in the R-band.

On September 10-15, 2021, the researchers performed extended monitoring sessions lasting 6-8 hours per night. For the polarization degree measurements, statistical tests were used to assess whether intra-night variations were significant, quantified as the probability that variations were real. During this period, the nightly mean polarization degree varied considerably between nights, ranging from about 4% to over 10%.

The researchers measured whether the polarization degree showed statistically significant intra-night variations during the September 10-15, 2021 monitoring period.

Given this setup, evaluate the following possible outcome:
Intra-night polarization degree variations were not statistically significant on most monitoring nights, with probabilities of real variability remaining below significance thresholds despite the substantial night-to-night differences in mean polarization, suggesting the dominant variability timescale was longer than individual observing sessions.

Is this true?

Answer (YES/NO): NO